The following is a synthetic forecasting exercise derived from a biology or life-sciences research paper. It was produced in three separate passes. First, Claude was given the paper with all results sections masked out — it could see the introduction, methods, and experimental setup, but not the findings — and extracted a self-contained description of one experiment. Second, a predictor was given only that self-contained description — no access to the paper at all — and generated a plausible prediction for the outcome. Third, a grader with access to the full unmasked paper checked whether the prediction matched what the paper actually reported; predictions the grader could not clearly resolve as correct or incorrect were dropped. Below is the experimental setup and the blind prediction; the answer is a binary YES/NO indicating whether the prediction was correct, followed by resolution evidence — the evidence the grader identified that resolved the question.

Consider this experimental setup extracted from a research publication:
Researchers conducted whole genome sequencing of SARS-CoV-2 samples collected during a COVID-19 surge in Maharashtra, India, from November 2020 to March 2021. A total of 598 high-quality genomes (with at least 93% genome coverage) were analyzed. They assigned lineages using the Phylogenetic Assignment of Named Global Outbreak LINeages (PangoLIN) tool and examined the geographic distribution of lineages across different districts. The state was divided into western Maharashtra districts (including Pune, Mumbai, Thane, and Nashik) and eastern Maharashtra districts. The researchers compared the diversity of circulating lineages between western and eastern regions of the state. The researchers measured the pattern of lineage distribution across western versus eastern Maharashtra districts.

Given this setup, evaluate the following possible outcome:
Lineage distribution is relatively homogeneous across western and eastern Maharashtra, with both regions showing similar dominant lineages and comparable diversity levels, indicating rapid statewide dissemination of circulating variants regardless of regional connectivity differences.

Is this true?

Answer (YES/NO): NO